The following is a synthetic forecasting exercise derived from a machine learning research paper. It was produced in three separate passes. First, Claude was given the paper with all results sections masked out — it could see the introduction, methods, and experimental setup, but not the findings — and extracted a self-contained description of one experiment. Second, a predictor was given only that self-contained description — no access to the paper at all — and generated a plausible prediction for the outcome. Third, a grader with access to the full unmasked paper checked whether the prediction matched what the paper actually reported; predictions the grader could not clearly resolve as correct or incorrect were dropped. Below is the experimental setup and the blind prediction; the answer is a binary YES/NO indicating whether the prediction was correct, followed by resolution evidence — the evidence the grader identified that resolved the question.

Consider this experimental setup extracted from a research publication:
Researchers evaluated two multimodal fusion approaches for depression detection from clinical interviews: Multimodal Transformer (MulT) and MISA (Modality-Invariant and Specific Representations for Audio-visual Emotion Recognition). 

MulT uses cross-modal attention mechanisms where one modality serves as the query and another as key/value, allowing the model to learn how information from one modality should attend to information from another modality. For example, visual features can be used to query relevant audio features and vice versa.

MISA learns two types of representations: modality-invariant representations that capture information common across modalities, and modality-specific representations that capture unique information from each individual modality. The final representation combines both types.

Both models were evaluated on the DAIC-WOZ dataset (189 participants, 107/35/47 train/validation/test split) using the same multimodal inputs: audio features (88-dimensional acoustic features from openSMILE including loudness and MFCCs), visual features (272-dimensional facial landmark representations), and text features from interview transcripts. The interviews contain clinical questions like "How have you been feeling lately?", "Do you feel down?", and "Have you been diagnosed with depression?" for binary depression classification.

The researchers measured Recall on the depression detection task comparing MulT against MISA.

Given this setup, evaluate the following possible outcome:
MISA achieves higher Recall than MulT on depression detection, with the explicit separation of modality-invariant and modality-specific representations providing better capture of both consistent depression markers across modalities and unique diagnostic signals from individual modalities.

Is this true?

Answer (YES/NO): YES